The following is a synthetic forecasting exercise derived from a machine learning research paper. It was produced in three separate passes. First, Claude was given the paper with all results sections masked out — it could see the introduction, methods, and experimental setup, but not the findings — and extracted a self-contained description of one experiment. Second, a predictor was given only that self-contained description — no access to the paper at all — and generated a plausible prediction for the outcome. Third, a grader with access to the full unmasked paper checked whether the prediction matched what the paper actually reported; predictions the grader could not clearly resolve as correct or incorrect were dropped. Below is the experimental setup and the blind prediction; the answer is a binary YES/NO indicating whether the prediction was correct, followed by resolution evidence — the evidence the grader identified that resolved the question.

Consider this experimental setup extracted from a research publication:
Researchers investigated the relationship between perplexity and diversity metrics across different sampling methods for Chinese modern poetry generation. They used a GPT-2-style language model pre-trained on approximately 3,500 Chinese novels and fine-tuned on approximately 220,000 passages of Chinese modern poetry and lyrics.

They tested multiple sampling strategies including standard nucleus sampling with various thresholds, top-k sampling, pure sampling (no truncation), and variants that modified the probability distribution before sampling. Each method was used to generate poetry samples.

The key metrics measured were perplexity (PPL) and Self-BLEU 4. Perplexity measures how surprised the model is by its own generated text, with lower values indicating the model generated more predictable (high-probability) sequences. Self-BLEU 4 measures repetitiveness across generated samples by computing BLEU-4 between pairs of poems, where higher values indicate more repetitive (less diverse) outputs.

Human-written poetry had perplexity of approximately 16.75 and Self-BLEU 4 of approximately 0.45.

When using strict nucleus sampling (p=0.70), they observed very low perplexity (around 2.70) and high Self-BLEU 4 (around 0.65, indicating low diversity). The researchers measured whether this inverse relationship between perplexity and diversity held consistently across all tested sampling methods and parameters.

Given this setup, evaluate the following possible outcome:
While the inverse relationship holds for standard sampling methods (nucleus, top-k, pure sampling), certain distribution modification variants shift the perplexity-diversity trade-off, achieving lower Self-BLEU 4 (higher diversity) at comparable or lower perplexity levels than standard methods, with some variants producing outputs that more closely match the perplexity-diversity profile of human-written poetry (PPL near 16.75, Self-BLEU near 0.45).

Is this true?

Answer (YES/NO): YES